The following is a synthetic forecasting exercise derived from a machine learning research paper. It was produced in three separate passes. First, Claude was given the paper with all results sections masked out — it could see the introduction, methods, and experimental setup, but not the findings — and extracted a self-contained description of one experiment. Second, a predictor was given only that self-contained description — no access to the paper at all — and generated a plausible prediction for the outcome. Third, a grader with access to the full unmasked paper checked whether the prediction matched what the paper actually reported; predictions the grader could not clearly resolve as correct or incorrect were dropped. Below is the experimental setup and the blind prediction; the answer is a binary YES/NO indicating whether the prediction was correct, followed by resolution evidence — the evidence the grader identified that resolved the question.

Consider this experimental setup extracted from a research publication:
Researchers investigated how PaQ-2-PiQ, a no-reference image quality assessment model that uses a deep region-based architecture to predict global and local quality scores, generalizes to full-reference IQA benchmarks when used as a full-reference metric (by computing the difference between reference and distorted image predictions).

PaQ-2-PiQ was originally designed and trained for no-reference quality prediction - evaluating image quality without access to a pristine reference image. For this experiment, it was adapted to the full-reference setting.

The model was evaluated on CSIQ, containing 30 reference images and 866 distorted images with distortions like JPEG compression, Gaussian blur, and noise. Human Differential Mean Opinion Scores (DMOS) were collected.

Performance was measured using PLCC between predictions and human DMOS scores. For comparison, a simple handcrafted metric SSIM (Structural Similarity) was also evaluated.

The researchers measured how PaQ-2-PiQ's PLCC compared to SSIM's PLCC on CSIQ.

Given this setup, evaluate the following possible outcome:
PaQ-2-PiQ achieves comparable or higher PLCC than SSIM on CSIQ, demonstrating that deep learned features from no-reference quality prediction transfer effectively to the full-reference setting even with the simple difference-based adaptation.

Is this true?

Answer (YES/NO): NO